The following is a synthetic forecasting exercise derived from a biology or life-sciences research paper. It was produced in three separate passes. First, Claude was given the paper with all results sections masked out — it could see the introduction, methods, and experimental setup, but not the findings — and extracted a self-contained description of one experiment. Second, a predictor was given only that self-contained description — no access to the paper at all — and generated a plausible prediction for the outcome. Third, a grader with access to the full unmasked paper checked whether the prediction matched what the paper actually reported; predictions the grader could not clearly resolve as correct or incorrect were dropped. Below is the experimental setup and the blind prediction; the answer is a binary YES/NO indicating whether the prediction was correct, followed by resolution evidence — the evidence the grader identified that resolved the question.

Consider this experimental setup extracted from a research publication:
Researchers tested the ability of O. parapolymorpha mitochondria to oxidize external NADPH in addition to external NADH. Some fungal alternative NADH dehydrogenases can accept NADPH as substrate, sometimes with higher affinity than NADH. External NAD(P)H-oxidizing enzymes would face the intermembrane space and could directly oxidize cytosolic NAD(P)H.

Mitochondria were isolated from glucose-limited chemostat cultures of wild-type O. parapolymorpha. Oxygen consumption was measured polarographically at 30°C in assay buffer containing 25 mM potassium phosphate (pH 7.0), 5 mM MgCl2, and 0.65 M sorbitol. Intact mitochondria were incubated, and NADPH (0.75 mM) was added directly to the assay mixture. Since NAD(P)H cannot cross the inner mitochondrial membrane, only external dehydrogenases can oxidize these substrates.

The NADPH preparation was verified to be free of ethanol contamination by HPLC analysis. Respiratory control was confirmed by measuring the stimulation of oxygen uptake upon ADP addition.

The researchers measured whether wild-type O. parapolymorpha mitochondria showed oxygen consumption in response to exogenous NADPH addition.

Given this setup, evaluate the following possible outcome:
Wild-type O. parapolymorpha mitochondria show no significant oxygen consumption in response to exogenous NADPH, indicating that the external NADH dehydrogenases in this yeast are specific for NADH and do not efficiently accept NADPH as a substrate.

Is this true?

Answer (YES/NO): NO